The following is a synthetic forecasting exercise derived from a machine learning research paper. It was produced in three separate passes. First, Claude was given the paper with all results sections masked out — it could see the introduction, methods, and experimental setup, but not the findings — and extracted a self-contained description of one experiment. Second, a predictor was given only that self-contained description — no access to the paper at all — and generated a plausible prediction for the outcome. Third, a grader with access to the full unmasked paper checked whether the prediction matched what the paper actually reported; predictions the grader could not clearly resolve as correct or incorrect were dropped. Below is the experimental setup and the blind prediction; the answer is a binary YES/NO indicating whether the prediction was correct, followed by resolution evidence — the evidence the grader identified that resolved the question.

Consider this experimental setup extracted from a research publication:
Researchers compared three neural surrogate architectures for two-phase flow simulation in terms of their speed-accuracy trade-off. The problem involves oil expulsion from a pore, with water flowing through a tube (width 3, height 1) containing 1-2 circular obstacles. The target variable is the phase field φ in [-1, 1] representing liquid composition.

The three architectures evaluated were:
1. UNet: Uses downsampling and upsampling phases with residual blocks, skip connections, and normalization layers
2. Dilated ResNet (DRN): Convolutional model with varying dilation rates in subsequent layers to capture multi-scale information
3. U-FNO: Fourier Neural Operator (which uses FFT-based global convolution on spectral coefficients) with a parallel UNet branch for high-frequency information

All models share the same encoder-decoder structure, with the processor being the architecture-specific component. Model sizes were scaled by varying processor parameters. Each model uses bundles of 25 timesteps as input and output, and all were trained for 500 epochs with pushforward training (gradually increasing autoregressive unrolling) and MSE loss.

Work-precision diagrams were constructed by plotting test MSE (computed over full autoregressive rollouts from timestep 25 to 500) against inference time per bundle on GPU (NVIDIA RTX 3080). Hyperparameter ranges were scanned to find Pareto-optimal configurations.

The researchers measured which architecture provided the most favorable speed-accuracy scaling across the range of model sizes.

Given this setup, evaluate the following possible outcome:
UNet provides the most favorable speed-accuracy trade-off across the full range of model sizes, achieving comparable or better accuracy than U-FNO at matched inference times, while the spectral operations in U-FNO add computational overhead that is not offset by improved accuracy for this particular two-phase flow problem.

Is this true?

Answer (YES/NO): YES